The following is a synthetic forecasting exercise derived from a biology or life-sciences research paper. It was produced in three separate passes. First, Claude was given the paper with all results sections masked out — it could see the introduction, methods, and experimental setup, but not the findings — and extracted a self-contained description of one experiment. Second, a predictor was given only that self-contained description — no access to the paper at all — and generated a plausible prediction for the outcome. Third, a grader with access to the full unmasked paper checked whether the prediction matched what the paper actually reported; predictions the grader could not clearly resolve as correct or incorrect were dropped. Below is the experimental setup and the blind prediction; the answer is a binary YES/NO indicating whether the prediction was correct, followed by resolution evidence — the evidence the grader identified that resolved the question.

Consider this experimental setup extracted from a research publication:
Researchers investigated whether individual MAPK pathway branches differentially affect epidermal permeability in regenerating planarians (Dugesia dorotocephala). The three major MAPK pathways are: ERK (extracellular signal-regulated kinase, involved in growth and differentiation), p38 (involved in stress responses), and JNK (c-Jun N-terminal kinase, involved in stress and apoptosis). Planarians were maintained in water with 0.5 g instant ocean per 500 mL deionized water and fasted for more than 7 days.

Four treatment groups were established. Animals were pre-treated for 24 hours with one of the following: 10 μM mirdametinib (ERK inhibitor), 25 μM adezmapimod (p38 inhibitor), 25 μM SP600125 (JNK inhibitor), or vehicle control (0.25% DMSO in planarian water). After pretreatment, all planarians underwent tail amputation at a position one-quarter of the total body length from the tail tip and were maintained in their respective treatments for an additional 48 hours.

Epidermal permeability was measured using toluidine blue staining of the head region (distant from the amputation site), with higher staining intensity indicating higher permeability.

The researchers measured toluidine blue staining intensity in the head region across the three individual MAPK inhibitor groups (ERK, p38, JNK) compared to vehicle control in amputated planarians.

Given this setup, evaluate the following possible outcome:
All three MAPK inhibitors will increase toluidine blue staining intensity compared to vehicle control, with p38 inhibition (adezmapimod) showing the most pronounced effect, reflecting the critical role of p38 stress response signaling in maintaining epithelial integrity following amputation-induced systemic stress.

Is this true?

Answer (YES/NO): NO